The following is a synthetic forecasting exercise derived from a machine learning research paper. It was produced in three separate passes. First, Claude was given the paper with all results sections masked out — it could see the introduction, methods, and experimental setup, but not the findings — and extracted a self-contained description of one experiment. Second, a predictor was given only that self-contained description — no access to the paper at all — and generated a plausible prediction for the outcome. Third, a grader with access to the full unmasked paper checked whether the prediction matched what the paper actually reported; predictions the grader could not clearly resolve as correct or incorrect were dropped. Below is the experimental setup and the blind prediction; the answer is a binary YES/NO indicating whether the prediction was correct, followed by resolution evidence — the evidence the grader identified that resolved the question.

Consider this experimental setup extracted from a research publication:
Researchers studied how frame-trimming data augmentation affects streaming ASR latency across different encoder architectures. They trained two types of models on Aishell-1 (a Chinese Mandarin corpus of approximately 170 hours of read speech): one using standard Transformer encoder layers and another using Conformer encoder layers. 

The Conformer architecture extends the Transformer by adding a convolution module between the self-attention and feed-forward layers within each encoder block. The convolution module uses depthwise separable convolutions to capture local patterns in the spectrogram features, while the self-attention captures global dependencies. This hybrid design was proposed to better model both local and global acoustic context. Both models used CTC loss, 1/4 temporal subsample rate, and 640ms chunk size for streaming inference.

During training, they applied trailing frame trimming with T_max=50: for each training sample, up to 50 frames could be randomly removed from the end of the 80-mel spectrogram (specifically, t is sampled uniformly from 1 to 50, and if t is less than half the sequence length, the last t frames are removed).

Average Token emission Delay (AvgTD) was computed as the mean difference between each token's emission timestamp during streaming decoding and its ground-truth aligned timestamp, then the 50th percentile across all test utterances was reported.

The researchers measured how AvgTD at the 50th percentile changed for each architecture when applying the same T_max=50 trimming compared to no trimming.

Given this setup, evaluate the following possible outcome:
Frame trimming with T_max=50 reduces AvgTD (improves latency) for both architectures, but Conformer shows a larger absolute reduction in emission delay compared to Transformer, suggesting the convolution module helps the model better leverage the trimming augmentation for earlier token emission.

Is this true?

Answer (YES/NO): NO